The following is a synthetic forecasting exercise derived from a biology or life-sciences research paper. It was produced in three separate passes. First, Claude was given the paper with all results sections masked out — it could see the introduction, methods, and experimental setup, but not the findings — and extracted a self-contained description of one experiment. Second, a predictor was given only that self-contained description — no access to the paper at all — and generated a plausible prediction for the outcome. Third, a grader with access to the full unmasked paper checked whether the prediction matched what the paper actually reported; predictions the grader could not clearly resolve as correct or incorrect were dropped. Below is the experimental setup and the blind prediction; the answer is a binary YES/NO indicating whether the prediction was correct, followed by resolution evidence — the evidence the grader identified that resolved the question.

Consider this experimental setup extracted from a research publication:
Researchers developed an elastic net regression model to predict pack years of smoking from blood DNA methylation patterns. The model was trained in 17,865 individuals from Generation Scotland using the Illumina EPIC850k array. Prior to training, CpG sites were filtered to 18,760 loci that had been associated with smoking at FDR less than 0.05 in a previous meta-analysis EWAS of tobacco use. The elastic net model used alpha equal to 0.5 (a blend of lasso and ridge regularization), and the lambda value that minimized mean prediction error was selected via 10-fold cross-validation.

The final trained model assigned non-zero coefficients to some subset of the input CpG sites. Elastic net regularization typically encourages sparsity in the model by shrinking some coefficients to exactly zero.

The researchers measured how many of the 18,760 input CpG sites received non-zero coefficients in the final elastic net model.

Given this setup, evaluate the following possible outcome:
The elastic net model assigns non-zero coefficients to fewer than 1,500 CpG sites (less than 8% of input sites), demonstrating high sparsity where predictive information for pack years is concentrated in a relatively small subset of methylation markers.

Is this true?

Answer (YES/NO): YES